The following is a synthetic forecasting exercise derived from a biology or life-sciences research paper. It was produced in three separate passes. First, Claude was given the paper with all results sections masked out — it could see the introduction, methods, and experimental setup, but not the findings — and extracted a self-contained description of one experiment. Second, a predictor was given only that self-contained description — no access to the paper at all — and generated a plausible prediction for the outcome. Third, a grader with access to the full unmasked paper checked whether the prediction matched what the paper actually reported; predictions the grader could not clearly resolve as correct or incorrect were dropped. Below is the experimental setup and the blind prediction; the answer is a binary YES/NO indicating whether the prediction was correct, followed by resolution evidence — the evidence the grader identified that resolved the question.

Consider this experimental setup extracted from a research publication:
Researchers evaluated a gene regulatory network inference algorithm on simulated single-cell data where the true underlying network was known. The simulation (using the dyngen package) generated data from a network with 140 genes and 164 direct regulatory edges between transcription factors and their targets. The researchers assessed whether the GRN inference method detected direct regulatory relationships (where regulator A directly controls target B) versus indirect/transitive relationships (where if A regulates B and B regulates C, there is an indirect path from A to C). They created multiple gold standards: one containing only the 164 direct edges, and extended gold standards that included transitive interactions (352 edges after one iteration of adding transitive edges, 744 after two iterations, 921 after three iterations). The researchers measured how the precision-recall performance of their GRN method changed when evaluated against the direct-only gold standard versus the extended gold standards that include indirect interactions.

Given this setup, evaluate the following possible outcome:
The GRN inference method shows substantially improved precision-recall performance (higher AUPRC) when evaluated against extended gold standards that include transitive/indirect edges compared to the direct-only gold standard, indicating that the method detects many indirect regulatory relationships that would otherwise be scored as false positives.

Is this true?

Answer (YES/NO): YES